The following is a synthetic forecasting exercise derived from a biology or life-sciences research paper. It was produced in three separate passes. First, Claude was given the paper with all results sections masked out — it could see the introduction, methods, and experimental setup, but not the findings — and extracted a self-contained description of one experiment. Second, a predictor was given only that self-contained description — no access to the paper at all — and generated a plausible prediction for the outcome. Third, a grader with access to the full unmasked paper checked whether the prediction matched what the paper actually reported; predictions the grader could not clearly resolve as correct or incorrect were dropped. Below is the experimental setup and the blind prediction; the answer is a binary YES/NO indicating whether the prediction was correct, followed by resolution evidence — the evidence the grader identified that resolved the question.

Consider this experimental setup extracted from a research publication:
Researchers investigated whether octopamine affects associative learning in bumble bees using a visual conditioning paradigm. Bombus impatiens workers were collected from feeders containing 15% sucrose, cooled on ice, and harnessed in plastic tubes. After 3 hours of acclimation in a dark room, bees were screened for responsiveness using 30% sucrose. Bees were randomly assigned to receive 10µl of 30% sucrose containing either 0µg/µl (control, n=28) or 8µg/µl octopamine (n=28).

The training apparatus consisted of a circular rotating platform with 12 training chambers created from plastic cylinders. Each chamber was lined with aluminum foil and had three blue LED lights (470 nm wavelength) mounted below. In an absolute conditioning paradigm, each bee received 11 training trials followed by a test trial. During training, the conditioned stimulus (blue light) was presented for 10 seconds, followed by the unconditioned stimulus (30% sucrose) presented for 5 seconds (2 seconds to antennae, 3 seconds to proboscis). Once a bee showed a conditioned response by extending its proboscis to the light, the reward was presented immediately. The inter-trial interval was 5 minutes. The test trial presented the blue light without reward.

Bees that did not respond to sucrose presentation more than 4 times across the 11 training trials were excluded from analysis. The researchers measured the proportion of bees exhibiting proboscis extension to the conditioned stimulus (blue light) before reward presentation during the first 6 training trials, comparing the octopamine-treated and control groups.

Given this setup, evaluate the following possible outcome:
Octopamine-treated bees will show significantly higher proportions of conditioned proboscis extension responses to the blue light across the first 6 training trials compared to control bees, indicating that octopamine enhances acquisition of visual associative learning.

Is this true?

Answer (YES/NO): YES